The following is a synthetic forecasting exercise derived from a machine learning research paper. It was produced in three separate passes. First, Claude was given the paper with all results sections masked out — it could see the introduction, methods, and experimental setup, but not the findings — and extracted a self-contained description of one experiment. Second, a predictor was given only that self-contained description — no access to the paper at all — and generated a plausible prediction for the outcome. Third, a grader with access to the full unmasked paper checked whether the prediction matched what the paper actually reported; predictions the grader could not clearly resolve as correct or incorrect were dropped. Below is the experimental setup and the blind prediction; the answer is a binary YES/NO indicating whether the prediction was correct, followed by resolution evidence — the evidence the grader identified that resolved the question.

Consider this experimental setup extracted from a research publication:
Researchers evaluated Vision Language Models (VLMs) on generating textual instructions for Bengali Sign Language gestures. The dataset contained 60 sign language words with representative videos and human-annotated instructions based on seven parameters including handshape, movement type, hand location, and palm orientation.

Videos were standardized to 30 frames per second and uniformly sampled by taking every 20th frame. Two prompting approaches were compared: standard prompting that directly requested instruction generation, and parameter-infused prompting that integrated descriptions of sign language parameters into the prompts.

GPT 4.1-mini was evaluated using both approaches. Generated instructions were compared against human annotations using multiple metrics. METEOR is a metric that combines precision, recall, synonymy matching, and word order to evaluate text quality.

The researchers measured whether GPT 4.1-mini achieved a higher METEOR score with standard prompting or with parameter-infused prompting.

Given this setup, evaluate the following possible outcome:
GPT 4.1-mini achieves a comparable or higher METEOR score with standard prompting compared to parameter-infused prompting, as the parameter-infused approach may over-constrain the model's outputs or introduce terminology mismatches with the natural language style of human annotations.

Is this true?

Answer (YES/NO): NO